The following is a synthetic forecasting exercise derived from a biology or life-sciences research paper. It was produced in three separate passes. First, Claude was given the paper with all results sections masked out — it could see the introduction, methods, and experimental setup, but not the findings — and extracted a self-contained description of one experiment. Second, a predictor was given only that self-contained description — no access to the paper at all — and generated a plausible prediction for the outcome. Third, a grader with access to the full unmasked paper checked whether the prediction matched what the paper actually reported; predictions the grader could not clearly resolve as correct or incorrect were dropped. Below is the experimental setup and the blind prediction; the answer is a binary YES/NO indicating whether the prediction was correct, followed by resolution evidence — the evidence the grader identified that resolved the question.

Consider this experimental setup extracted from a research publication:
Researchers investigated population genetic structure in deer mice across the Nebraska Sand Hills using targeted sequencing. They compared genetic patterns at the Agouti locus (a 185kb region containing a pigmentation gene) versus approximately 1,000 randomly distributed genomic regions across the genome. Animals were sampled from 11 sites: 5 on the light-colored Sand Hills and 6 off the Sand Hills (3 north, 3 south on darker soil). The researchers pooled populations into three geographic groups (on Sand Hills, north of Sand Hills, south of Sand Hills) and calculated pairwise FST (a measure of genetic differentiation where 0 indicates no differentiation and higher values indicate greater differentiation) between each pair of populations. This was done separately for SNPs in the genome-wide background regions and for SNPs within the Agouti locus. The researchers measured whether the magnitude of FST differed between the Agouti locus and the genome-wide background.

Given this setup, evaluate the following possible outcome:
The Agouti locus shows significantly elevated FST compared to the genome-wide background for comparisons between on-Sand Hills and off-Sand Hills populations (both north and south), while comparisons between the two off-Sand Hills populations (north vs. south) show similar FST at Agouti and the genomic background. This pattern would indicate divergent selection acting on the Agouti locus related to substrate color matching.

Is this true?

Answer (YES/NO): NO